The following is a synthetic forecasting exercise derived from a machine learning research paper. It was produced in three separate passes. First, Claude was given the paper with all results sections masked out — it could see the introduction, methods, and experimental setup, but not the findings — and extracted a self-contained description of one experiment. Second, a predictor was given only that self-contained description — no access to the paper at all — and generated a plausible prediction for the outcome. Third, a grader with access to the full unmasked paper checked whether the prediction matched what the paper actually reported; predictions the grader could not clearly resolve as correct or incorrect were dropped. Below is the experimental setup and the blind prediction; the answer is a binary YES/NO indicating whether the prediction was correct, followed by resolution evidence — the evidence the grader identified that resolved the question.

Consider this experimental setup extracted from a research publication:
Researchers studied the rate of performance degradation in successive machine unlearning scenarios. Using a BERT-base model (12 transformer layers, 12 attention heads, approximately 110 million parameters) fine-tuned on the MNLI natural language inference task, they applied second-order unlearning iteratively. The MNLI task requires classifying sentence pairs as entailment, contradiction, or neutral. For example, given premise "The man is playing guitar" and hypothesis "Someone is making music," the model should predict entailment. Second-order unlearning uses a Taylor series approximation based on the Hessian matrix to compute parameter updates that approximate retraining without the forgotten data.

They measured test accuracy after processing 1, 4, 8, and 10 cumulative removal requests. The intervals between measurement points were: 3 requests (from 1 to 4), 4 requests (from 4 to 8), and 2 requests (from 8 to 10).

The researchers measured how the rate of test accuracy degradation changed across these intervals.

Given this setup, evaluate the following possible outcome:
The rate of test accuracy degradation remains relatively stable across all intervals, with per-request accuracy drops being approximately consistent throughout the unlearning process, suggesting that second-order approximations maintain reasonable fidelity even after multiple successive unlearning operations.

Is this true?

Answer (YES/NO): NO